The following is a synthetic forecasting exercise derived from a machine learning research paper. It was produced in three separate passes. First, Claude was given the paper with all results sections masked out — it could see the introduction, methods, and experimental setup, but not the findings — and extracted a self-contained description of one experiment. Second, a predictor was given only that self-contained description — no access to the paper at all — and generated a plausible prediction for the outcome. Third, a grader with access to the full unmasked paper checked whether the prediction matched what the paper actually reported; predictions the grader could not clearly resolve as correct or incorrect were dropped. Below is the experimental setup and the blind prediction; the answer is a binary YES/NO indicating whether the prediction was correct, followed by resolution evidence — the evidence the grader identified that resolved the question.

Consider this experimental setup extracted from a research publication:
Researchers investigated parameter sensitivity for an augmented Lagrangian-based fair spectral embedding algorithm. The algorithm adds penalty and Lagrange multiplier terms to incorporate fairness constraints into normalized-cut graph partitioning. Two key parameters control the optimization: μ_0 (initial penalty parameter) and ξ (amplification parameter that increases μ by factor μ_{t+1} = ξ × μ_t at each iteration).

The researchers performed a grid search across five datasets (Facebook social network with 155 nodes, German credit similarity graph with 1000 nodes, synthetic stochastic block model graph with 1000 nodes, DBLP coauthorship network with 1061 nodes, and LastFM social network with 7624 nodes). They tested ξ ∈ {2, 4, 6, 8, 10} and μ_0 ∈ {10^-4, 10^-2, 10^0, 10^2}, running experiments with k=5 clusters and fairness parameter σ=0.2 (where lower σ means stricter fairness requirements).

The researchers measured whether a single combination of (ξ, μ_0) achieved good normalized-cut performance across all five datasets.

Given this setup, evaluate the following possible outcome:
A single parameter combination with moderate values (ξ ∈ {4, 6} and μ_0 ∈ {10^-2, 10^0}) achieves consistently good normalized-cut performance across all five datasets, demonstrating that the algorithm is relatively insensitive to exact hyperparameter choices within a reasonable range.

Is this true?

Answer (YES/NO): NO